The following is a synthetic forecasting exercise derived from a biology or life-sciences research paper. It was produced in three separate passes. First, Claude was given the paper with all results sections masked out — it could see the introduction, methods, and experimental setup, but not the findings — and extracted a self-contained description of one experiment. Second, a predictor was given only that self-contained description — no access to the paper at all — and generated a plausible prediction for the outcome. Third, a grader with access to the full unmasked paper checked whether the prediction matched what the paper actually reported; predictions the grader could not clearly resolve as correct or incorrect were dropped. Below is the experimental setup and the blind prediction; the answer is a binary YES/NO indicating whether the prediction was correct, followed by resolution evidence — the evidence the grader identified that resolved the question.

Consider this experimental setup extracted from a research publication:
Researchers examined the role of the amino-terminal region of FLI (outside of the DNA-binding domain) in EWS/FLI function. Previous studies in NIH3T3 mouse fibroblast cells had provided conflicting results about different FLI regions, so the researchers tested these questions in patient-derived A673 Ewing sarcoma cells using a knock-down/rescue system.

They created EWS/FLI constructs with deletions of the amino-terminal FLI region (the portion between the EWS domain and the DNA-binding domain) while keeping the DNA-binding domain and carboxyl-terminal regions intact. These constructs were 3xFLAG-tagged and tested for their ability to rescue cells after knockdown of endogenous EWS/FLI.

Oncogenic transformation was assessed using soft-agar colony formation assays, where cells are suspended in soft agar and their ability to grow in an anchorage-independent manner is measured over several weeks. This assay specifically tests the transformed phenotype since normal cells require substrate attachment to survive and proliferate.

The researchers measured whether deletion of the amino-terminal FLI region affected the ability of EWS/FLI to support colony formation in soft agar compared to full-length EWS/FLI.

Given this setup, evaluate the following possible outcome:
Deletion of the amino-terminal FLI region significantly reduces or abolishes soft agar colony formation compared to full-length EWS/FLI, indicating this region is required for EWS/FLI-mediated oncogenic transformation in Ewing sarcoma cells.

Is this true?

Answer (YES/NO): NO